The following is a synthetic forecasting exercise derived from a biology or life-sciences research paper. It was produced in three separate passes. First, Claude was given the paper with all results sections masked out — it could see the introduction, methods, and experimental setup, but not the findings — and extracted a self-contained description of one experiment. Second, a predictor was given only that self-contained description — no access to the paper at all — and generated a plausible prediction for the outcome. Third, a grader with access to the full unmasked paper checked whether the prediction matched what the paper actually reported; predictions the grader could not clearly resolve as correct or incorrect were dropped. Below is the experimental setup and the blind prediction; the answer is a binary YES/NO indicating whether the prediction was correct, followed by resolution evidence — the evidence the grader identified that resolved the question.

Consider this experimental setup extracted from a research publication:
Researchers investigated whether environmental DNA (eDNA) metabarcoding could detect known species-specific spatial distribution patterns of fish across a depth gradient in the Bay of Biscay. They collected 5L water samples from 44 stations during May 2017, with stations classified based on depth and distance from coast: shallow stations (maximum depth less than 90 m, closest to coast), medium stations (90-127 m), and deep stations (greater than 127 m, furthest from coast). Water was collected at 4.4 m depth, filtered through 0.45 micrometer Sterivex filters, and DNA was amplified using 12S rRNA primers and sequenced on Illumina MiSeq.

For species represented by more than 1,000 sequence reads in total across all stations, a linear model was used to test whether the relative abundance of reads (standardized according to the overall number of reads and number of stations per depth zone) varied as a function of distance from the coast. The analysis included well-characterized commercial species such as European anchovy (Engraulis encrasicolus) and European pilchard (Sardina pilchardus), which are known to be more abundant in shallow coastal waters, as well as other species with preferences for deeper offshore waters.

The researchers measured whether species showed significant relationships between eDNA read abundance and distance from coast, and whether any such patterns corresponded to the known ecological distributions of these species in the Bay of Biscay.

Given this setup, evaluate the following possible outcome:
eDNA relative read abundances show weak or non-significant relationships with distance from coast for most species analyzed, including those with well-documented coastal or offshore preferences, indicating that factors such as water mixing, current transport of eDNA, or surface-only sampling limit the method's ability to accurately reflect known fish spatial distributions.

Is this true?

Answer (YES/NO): NO